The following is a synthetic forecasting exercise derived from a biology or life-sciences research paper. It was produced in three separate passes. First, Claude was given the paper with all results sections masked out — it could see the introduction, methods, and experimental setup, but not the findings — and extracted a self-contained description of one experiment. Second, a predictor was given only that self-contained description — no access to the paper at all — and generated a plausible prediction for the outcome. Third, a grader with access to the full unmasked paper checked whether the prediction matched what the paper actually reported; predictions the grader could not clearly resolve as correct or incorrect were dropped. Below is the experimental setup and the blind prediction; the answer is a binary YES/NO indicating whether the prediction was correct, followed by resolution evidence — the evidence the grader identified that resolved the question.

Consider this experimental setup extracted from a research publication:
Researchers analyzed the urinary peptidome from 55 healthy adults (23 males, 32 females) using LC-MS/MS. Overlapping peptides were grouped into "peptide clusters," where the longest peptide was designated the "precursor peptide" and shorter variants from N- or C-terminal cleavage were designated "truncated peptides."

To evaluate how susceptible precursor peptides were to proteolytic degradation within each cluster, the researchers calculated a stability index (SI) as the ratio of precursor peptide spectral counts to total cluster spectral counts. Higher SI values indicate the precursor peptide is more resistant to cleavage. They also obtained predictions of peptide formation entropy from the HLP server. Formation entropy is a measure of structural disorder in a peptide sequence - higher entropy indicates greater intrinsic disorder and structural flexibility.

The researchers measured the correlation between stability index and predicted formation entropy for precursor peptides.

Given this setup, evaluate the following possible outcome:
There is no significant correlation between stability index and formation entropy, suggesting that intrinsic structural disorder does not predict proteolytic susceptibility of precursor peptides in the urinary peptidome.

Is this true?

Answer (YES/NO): NO